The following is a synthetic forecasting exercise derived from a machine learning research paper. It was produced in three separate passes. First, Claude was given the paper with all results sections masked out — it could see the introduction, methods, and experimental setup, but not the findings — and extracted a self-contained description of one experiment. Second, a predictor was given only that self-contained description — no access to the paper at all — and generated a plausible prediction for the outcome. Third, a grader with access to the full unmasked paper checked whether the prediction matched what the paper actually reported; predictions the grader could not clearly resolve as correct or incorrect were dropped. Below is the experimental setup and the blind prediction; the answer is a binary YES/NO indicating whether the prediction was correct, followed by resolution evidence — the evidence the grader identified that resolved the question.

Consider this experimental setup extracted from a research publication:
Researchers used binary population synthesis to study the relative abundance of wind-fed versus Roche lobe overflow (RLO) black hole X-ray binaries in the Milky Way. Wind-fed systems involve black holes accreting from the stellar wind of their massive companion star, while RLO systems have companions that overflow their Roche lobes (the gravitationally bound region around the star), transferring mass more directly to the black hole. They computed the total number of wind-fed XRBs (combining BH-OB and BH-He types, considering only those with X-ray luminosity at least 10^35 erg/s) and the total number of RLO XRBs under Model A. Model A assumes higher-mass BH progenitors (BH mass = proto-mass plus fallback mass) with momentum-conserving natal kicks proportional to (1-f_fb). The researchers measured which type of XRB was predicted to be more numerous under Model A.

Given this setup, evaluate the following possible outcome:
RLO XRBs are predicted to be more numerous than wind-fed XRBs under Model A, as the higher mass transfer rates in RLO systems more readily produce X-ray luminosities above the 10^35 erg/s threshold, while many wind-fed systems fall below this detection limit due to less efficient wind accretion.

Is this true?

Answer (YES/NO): NO